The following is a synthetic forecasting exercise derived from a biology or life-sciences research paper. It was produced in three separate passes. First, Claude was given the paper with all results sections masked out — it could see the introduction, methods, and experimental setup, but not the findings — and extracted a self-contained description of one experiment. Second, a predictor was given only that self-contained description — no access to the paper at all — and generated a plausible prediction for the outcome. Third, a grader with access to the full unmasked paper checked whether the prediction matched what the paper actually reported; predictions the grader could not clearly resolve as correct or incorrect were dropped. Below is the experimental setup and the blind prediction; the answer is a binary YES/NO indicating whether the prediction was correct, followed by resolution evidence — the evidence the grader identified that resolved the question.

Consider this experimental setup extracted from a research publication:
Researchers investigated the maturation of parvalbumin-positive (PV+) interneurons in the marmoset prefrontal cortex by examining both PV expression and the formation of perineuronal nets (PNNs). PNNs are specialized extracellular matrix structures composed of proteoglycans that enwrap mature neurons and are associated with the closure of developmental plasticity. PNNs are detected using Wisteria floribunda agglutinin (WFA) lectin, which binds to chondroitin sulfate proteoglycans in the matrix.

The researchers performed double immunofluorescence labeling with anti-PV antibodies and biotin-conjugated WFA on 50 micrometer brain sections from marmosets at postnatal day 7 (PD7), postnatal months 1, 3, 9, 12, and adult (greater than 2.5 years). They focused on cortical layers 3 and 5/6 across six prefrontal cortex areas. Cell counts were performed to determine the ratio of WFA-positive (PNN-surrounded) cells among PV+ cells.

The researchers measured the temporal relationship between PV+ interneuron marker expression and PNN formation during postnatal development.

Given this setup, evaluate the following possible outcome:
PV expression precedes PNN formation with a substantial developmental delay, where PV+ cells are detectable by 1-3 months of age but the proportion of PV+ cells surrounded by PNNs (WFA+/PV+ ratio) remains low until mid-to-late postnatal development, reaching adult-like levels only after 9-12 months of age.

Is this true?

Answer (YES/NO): NO